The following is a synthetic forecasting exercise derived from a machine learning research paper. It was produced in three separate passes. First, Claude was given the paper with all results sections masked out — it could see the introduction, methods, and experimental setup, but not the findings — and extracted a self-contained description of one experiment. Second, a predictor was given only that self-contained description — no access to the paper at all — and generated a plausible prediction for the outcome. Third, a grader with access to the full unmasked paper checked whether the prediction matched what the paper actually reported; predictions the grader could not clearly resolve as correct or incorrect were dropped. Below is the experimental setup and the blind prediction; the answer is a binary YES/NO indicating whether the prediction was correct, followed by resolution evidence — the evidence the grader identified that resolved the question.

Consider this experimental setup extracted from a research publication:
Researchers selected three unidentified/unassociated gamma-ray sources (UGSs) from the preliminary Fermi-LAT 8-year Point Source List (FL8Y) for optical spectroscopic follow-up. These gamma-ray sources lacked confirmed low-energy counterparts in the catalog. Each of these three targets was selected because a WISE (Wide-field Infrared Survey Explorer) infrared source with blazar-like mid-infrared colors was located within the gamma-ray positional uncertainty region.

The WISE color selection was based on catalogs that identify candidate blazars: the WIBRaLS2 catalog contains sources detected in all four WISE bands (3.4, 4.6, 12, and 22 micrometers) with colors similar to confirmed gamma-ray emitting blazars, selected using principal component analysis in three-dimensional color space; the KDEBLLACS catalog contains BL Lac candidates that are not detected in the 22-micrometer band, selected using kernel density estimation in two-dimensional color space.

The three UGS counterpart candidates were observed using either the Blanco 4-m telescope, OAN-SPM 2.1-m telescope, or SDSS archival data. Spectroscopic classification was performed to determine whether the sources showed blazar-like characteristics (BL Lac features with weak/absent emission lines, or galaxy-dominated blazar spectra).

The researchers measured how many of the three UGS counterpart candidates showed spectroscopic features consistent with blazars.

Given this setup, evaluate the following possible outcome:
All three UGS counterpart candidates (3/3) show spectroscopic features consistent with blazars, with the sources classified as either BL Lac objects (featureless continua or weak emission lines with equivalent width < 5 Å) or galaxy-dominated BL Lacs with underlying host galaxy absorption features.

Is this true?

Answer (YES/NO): YES